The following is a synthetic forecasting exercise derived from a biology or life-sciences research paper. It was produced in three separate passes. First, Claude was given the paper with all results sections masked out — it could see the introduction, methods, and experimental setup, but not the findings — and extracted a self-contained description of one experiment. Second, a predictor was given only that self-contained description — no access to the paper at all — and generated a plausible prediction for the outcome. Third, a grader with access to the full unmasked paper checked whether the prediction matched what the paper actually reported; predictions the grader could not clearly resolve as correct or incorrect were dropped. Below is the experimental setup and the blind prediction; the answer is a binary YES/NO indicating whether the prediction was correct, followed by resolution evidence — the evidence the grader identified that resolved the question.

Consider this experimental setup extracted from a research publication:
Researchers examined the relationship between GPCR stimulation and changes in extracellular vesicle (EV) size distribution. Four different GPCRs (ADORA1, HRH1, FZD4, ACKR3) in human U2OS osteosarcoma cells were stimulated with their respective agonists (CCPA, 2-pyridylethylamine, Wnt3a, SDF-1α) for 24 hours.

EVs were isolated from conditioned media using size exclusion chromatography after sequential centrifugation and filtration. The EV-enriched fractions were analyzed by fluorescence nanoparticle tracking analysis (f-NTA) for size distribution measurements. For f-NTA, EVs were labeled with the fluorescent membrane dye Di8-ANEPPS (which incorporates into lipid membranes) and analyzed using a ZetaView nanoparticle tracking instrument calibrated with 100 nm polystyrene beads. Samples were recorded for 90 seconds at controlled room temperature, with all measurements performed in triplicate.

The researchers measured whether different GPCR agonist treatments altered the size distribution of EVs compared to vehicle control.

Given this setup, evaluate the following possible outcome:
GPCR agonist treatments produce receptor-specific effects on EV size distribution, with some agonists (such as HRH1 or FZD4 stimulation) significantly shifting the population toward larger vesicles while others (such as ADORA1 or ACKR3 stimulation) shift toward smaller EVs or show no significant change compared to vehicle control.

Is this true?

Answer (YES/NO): NO